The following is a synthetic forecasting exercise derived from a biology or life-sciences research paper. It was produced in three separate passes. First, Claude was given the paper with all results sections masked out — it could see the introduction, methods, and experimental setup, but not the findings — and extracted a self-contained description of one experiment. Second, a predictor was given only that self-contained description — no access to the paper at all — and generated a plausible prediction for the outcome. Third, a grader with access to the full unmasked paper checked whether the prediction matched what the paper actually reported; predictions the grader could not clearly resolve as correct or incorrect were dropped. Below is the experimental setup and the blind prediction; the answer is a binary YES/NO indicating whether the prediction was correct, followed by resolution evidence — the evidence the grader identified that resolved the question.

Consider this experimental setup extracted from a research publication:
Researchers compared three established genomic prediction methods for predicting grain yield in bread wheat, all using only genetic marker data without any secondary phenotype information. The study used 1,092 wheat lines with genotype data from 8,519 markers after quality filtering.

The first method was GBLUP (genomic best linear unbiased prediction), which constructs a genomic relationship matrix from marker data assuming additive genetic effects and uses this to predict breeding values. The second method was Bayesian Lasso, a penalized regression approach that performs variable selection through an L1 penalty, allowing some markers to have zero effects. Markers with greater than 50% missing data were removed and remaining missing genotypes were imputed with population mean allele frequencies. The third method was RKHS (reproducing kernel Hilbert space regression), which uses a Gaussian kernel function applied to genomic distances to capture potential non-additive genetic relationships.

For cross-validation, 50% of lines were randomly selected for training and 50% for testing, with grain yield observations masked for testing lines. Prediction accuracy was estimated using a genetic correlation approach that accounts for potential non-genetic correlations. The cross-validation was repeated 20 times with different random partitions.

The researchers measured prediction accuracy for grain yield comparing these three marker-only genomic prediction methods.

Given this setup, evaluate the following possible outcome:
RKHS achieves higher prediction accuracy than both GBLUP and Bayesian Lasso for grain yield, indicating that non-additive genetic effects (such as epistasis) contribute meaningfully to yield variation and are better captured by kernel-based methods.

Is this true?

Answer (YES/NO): NO